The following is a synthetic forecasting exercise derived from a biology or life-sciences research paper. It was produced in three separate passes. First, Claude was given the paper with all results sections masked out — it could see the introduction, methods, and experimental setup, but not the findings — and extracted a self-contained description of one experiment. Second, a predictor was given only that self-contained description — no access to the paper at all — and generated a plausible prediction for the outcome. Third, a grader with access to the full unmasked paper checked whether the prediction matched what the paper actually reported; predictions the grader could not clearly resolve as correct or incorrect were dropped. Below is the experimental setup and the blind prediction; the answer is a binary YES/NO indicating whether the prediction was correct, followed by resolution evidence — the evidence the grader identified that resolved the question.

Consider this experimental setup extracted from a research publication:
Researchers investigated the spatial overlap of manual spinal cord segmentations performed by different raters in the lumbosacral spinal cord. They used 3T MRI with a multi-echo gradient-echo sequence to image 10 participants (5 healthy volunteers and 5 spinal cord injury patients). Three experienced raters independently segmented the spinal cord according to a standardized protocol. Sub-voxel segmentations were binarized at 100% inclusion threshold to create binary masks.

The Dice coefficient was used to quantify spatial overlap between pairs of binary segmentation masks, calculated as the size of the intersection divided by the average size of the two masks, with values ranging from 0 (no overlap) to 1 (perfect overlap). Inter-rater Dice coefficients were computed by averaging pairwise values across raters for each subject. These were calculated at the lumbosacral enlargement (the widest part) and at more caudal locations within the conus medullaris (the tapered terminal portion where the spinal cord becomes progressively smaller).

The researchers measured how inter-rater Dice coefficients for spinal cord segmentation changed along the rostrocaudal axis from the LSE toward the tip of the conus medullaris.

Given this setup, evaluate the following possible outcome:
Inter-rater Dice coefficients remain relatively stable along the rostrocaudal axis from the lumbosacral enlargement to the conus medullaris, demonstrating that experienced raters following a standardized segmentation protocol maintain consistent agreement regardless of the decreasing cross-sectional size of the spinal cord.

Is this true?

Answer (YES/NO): NO